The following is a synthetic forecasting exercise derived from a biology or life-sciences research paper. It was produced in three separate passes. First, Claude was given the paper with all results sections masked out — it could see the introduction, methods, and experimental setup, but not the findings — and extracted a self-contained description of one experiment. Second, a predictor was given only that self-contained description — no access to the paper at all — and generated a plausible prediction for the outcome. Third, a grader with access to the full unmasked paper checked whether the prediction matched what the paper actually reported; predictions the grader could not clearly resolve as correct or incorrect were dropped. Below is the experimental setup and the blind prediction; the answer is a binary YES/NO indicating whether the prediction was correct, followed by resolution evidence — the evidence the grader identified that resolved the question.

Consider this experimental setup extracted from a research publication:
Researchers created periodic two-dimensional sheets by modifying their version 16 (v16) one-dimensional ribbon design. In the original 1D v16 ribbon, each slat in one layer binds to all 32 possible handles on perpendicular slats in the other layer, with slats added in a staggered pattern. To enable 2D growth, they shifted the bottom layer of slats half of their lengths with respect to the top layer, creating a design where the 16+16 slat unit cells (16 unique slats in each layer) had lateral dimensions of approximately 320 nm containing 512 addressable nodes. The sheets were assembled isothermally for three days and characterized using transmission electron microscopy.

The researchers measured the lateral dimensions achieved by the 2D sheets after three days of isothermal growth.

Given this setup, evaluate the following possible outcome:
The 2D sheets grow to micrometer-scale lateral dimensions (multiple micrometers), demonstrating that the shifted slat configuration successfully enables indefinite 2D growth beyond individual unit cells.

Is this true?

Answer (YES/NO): YES